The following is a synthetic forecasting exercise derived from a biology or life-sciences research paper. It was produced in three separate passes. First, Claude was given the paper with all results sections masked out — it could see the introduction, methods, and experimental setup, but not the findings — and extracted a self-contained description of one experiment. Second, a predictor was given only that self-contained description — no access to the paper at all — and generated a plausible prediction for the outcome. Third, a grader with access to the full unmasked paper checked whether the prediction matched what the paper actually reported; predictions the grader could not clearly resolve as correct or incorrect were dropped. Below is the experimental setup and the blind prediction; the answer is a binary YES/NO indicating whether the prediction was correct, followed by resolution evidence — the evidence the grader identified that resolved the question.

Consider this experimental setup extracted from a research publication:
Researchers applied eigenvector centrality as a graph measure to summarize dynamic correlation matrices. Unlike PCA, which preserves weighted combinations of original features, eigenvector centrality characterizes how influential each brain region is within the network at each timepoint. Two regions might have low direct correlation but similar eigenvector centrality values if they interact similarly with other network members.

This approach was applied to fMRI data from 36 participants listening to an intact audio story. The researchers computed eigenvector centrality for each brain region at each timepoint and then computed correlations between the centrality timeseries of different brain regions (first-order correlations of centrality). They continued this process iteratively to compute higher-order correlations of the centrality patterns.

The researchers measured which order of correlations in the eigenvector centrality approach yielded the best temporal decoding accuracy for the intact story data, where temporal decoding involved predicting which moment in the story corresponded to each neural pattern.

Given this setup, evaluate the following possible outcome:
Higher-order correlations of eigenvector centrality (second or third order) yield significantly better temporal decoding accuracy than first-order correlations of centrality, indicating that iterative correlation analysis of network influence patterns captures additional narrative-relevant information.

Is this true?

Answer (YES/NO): NO